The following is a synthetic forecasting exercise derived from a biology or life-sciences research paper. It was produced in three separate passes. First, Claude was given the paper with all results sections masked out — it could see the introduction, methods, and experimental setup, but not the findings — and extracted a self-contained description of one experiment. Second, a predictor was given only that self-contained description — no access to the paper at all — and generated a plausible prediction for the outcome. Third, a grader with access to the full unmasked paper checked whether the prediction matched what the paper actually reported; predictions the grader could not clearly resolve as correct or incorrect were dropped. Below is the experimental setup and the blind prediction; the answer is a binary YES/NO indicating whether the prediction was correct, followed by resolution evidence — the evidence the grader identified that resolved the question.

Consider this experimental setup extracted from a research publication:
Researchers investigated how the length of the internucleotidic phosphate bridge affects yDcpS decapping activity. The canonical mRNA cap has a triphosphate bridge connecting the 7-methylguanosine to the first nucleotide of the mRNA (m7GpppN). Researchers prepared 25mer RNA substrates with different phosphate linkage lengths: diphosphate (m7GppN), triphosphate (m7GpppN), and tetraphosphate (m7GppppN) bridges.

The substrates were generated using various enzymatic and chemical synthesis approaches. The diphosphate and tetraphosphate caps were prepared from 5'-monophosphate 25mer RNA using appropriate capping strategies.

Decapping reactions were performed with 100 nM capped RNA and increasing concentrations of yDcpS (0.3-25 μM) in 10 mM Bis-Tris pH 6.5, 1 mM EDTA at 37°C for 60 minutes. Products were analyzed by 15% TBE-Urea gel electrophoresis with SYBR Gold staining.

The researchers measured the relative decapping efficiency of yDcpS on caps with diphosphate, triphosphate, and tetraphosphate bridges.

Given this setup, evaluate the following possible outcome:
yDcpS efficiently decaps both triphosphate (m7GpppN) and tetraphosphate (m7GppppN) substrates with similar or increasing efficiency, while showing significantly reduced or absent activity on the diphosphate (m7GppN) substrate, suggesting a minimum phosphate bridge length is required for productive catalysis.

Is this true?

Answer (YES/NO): YES